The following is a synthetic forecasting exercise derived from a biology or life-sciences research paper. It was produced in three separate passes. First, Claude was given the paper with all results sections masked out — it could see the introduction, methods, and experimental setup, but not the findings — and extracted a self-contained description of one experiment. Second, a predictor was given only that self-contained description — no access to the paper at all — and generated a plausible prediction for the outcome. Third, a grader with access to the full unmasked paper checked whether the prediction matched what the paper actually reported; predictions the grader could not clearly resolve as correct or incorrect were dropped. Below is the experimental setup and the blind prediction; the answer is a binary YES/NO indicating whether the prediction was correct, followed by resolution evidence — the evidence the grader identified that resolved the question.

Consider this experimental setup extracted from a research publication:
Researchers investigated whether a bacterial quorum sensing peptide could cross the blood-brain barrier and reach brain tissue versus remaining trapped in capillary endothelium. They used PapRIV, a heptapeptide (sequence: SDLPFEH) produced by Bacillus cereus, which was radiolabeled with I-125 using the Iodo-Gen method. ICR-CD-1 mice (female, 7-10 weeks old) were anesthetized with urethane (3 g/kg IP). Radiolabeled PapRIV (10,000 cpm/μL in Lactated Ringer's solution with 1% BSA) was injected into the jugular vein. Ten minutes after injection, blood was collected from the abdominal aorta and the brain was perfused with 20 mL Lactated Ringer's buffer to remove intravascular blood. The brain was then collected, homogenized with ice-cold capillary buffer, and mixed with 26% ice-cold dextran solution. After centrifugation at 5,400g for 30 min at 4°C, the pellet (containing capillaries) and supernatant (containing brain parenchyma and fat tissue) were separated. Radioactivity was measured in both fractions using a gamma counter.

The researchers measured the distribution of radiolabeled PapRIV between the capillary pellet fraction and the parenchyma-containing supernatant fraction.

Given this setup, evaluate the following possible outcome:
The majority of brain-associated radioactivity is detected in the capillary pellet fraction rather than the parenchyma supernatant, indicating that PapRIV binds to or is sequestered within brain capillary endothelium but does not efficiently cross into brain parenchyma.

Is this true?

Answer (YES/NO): NO